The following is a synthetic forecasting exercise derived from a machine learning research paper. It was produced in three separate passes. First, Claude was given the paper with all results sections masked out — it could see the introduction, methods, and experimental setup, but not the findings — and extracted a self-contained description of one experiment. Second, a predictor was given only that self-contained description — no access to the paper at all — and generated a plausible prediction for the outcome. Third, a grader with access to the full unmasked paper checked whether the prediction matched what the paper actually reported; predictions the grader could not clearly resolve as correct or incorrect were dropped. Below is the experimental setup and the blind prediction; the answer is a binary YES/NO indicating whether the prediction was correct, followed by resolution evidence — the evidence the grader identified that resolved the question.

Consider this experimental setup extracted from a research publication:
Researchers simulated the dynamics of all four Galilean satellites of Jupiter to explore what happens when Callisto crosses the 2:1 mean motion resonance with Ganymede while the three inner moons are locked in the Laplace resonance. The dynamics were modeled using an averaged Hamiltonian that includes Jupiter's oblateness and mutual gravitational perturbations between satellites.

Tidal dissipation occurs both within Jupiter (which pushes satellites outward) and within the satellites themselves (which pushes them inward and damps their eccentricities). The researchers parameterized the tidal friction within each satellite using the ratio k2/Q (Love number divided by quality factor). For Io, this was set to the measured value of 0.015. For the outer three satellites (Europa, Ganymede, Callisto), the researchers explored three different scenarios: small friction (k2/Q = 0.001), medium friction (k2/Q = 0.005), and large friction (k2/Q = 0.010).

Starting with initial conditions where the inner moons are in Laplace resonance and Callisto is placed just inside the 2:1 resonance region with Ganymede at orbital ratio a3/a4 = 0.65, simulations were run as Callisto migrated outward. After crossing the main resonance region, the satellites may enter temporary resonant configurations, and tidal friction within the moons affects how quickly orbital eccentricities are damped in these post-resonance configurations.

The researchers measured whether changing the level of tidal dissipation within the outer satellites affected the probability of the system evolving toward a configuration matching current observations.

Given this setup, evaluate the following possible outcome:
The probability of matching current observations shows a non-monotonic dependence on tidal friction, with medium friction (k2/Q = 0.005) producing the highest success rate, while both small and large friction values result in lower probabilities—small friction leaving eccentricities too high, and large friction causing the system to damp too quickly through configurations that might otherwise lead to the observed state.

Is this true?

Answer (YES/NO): NO